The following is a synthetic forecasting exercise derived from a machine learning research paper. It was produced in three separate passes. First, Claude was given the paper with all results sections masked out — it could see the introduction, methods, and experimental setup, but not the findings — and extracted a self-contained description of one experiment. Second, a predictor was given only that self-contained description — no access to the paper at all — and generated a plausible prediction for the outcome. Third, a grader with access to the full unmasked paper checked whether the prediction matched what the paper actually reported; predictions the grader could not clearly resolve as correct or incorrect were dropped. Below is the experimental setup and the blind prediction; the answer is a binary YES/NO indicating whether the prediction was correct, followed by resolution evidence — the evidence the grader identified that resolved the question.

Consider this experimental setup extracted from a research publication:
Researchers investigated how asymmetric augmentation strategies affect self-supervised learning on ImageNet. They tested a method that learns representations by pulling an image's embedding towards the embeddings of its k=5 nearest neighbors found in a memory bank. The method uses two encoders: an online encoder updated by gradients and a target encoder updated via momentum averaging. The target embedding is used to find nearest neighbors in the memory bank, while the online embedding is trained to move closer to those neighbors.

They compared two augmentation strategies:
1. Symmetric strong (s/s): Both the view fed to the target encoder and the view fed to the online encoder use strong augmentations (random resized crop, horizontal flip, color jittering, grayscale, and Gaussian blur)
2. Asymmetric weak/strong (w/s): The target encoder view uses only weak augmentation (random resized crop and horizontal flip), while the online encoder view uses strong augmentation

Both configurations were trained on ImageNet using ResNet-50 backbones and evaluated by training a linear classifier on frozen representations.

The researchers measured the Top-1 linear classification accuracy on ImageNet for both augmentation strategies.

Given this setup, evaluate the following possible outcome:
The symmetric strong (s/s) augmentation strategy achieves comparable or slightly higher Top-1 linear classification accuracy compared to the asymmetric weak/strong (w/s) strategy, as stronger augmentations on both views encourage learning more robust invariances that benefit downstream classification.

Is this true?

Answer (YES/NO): NO